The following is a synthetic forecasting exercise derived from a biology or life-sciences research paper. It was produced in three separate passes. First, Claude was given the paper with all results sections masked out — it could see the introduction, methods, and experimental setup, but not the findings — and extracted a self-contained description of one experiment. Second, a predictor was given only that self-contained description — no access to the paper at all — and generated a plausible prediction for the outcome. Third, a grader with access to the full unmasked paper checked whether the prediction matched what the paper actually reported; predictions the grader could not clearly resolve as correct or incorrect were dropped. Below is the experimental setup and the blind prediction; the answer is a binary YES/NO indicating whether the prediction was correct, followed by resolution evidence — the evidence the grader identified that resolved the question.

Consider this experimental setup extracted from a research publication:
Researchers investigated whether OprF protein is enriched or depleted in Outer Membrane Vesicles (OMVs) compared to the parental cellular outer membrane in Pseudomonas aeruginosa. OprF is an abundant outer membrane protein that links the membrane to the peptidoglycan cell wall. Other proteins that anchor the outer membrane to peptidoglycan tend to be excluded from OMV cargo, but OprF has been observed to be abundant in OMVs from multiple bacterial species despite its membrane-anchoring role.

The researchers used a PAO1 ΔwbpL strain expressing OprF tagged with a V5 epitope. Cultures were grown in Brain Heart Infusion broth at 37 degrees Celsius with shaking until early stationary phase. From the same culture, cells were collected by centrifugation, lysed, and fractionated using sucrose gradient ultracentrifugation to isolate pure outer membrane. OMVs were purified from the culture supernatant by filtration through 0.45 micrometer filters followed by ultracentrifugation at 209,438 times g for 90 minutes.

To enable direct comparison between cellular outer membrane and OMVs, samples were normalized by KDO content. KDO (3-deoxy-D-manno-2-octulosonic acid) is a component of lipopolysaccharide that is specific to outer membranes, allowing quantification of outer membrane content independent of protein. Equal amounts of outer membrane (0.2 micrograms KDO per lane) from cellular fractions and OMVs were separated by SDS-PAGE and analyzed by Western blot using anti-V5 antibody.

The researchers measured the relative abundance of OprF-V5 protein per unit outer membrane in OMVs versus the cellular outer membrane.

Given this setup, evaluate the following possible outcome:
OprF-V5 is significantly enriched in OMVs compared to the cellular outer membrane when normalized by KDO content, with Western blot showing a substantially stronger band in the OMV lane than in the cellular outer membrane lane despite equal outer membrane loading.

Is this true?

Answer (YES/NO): NO